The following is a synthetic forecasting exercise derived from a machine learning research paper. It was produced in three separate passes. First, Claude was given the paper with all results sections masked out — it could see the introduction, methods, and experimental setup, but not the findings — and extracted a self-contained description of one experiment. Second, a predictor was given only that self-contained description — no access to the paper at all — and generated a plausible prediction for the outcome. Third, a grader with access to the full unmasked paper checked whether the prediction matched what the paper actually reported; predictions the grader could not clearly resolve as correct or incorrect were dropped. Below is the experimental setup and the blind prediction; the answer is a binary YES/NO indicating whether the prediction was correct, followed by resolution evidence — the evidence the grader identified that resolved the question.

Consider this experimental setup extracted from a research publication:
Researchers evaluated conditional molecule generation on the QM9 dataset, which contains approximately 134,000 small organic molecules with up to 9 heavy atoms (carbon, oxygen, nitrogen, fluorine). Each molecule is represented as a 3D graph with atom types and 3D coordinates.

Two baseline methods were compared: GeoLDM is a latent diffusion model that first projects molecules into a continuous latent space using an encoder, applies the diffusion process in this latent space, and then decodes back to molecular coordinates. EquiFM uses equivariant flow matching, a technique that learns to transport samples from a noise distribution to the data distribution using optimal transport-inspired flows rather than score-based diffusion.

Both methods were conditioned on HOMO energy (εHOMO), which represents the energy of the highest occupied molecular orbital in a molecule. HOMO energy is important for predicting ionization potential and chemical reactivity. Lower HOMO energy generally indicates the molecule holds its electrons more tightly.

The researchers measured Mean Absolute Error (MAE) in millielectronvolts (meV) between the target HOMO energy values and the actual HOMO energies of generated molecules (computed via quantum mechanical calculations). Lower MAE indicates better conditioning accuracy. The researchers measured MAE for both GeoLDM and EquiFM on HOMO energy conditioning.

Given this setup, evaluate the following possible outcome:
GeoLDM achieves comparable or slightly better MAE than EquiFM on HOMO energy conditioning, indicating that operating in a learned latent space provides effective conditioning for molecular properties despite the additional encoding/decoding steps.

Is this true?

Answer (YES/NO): NO